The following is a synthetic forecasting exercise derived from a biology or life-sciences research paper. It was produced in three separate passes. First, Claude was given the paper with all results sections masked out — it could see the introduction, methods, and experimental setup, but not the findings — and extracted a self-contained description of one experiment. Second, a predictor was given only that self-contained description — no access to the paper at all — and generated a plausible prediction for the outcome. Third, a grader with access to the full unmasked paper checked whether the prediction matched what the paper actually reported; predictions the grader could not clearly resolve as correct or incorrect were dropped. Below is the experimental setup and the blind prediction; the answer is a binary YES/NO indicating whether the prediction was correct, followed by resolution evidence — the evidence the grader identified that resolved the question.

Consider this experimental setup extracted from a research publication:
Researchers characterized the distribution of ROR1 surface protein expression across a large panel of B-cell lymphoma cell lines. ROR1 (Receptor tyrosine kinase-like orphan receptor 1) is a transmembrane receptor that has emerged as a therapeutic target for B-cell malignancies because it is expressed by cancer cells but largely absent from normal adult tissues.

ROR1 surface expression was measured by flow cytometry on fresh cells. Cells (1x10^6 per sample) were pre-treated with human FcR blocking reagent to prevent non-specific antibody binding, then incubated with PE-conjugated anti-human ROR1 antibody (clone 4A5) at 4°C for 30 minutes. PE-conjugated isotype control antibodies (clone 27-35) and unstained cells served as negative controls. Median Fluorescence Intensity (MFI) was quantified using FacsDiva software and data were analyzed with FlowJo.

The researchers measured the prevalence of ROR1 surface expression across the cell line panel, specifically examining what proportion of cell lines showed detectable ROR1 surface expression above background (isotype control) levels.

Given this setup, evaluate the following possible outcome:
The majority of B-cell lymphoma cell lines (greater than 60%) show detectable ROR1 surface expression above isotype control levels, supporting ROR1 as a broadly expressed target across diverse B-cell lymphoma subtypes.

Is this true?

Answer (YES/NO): NO